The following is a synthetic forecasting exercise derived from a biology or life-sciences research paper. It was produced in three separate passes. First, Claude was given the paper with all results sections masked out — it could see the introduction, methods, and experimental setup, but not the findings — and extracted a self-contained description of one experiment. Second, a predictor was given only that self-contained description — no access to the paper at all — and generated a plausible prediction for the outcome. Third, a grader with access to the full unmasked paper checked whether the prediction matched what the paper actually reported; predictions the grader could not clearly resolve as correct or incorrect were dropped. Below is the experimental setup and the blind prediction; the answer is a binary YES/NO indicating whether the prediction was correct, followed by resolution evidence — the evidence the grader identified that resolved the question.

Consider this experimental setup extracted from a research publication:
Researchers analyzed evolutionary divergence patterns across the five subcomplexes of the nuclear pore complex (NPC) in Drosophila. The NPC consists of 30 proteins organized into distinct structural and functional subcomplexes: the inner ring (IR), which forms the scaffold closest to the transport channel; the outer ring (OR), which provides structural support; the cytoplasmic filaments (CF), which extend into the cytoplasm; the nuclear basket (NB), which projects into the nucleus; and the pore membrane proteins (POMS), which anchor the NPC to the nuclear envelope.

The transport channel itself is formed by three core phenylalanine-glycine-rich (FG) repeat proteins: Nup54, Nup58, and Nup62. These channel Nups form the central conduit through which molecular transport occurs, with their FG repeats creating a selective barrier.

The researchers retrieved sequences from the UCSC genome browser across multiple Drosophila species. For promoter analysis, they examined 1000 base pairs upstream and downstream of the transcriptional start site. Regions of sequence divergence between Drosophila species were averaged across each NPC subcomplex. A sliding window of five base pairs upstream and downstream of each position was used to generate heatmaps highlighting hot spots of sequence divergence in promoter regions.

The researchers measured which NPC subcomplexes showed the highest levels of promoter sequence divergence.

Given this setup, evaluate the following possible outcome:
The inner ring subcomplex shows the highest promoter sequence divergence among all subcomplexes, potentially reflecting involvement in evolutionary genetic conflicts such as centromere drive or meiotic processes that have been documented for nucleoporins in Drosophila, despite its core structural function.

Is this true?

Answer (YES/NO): NO